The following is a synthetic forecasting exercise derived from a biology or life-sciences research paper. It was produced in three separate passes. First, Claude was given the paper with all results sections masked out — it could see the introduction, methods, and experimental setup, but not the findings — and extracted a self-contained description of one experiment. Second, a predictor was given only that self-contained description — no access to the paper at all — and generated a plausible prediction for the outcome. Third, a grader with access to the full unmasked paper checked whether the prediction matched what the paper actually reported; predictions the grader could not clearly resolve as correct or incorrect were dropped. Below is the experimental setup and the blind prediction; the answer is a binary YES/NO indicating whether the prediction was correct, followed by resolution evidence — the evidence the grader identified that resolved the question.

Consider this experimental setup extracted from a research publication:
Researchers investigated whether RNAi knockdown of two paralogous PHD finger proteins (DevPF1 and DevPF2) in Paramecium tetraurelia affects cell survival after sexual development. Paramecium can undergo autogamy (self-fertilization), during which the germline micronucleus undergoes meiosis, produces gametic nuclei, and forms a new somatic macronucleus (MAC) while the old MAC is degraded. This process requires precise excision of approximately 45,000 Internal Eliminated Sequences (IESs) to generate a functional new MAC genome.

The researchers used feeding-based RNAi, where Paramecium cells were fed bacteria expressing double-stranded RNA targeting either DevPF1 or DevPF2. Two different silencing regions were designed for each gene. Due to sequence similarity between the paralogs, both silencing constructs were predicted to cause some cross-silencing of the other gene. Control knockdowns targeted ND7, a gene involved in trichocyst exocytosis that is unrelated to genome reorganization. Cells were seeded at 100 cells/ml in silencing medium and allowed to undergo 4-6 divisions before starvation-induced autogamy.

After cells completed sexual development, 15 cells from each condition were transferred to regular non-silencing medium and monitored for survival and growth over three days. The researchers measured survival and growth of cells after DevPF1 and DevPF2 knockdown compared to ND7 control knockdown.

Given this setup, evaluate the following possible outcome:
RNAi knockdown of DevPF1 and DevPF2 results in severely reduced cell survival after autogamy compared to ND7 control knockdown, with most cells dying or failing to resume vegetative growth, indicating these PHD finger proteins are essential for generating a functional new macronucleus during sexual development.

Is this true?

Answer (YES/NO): YES